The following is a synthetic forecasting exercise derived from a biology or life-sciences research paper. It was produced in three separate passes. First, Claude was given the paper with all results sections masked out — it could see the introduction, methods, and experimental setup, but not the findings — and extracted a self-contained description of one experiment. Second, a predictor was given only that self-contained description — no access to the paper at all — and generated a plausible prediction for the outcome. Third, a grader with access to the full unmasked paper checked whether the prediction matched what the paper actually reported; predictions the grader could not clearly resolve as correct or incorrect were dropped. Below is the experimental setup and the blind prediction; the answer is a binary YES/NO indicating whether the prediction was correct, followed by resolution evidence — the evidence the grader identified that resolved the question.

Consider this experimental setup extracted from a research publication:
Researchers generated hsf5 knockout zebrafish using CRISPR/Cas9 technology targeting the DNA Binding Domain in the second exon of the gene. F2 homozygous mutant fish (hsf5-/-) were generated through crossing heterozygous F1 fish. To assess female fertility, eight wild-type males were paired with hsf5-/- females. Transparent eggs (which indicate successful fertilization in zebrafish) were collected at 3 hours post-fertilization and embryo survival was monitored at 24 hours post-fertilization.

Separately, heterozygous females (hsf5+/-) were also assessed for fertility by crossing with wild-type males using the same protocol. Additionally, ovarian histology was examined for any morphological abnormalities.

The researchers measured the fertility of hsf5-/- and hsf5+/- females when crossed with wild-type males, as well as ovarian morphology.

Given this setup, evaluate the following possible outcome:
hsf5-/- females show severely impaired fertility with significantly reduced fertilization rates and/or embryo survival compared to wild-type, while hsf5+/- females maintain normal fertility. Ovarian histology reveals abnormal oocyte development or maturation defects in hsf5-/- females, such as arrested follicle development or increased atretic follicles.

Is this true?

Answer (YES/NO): NO